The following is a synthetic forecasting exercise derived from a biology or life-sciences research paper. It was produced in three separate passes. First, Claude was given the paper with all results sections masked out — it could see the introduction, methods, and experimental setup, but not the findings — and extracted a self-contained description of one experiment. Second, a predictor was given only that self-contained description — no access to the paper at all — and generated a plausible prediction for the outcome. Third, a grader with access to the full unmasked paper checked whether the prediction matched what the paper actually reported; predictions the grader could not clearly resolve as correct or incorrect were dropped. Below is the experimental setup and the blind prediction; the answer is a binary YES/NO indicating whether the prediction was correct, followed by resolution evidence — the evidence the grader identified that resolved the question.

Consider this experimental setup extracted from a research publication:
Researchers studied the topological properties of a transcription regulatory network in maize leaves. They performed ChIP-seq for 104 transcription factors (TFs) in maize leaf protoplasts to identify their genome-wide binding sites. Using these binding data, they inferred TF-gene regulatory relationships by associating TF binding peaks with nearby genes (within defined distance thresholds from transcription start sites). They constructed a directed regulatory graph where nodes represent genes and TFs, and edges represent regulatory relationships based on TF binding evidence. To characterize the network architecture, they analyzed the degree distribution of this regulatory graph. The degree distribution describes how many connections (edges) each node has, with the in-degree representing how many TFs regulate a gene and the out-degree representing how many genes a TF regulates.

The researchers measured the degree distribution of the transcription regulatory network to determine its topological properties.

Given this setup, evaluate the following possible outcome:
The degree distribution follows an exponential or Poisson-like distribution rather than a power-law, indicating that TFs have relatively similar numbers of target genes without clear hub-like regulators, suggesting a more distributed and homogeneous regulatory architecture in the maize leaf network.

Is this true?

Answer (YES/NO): NO